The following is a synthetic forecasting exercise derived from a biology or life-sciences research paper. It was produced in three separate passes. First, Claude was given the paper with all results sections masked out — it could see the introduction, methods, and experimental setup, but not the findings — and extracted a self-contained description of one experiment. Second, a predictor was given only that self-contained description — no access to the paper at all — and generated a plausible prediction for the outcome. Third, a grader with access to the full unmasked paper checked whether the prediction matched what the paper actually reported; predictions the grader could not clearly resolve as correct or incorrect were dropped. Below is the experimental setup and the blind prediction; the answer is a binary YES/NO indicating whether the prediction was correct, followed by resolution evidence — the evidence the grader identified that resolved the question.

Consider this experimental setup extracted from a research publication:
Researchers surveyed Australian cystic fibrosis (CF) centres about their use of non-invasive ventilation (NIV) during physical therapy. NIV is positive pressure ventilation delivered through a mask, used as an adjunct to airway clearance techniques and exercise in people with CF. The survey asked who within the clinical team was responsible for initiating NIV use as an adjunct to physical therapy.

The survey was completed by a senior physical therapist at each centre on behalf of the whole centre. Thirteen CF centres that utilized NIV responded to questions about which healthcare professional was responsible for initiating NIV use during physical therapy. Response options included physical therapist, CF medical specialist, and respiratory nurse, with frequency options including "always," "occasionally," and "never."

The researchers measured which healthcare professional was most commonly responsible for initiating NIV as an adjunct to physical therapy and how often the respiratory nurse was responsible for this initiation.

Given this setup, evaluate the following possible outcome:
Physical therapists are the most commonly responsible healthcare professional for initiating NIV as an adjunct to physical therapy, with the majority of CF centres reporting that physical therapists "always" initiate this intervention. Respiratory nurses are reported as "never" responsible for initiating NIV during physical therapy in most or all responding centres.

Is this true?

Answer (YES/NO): YES